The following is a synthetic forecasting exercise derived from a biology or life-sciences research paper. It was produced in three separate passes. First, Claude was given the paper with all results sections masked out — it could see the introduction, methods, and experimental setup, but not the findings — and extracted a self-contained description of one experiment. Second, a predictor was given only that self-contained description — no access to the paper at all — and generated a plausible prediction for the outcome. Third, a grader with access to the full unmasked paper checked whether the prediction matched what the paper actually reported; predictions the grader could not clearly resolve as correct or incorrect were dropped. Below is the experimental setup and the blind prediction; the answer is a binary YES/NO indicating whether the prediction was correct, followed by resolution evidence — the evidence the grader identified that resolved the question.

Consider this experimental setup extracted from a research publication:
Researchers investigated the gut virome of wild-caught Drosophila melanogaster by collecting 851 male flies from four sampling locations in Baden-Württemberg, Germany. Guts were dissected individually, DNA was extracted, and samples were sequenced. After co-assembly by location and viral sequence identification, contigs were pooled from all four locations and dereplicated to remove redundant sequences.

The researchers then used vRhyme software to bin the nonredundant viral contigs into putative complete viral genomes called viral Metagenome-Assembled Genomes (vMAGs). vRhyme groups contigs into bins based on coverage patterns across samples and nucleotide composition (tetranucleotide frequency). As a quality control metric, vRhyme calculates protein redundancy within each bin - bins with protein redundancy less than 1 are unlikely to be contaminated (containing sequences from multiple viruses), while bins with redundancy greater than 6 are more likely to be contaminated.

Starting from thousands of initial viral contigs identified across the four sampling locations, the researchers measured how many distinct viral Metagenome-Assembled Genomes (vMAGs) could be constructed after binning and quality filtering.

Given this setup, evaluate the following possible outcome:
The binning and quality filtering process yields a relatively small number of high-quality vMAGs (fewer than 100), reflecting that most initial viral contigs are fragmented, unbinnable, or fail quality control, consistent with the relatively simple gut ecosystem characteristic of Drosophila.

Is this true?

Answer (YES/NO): NO